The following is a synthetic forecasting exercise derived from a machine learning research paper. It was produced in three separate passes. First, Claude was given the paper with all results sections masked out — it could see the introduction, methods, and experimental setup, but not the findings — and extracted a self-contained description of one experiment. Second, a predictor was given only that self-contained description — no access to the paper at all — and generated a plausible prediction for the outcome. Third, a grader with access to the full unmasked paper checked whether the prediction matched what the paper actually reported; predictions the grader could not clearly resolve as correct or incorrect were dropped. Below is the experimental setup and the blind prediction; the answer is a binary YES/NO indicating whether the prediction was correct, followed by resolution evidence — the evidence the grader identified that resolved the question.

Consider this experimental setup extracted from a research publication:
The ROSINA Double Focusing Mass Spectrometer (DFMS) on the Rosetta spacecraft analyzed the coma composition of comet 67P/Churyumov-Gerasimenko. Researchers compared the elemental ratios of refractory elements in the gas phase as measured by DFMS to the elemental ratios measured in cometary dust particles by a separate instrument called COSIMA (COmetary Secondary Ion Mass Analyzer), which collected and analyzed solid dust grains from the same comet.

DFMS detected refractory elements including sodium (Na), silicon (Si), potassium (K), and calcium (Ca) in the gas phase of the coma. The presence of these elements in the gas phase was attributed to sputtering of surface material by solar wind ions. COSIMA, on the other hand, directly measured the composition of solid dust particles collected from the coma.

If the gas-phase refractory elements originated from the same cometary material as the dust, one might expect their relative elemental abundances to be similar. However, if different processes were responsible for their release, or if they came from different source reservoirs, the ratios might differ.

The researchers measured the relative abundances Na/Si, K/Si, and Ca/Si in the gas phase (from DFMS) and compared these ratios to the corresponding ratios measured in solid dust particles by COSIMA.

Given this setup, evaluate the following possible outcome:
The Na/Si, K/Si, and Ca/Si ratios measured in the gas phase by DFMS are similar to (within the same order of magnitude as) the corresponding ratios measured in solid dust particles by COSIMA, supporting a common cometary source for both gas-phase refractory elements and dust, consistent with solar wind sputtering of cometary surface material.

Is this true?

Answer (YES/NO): YES